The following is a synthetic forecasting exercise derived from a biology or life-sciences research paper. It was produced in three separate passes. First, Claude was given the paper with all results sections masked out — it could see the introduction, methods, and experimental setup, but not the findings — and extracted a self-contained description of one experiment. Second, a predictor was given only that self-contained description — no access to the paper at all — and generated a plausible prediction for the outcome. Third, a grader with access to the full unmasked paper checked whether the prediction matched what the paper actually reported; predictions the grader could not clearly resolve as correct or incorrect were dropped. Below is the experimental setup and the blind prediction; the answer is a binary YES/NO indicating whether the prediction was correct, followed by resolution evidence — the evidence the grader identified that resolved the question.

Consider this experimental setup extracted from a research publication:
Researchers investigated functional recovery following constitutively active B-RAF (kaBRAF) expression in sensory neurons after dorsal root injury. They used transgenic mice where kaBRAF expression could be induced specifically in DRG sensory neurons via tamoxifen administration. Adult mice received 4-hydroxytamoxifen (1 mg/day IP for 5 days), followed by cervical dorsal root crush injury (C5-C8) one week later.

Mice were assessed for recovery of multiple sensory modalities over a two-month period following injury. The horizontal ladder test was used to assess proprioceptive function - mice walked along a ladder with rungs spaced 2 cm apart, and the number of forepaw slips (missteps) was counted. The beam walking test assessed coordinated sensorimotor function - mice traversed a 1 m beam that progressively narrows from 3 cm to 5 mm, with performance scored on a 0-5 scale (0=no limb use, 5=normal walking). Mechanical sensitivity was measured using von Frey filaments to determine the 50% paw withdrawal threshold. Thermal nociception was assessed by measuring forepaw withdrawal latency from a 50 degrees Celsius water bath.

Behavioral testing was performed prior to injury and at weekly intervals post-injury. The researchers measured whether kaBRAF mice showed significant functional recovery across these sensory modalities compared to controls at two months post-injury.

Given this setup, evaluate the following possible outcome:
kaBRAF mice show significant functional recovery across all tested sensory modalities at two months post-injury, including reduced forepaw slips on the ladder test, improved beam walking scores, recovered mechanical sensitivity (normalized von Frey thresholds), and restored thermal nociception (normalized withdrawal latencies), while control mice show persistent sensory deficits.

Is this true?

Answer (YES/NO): NO